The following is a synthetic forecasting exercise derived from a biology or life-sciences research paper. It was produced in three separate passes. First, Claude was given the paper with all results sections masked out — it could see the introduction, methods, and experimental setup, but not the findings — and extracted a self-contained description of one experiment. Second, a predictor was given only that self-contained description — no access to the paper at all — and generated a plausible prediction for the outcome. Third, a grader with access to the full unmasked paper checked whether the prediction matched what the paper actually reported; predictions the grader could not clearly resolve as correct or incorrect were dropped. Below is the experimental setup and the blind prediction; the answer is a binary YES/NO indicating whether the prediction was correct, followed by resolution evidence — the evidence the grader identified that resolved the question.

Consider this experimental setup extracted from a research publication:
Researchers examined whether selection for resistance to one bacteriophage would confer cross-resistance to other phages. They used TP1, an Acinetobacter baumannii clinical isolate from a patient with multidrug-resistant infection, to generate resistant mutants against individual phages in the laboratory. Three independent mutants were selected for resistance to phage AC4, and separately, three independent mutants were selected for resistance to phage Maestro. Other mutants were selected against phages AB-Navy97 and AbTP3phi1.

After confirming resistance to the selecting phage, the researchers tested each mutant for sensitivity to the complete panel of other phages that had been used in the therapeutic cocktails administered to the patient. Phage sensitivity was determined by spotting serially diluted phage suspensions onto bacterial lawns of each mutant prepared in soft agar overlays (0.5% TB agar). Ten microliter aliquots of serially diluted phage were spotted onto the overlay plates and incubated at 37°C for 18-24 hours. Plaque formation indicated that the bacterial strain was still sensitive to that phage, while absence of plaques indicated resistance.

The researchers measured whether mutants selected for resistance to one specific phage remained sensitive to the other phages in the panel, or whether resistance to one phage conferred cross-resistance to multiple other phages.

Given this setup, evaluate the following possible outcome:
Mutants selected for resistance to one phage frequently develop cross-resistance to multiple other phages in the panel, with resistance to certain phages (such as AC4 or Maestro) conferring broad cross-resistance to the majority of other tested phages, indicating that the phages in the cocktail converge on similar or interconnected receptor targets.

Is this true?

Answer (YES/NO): YES